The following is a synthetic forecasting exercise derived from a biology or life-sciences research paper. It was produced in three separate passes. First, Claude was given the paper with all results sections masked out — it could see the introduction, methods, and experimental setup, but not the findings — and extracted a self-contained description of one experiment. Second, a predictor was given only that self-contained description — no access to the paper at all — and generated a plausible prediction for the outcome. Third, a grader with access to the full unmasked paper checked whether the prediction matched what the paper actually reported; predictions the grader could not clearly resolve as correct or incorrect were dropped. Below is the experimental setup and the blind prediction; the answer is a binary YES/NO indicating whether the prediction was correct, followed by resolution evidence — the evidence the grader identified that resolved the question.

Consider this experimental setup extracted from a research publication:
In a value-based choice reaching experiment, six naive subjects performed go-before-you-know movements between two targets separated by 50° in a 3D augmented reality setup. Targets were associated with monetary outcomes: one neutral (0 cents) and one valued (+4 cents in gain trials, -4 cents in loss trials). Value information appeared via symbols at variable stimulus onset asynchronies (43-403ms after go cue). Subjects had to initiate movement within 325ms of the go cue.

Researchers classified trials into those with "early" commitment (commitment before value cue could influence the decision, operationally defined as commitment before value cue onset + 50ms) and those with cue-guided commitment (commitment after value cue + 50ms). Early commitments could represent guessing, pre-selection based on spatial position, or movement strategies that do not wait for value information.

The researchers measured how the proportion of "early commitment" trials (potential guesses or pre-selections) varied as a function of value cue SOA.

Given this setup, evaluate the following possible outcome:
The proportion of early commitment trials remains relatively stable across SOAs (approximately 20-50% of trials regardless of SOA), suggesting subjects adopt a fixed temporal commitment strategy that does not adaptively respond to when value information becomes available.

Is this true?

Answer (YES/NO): NO